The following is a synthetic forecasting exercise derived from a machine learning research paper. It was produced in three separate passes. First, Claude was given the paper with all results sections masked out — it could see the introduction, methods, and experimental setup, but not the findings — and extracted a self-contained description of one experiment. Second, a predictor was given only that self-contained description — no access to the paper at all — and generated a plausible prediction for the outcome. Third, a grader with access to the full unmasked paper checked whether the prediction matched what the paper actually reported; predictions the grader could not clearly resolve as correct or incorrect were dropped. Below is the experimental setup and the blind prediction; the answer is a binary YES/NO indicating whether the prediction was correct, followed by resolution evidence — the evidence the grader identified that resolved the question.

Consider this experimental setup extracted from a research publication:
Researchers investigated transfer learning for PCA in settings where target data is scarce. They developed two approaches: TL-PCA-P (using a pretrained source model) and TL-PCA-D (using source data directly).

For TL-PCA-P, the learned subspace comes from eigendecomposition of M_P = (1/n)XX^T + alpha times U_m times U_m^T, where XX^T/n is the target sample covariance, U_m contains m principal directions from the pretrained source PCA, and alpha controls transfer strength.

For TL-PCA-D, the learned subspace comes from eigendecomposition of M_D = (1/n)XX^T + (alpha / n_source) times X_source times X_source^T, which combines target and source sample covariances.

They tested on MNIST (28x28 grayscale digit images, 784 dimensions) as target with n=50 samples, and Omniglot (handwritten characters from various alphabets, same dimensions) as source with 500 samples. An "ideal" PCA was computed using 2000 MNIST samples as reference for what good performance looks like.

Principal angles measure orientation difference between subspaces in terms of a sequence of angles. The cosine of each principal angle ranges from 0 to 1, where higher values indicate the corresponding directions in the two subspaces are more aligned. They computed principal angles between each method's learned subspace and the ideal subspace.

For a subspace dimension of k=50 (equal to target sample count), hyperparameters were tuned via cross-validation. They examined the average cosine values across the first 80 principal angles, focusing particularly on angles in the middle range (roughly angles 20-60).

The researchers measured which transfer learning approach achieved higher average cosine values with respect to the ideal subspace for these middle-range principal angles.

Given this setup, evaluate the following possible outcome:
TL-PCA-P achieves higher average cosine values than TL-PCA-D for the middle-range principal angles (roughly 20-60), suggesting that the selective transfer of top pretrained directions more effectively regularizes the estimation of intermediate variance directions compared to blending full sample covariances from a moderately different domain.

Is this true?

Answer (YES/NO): NO